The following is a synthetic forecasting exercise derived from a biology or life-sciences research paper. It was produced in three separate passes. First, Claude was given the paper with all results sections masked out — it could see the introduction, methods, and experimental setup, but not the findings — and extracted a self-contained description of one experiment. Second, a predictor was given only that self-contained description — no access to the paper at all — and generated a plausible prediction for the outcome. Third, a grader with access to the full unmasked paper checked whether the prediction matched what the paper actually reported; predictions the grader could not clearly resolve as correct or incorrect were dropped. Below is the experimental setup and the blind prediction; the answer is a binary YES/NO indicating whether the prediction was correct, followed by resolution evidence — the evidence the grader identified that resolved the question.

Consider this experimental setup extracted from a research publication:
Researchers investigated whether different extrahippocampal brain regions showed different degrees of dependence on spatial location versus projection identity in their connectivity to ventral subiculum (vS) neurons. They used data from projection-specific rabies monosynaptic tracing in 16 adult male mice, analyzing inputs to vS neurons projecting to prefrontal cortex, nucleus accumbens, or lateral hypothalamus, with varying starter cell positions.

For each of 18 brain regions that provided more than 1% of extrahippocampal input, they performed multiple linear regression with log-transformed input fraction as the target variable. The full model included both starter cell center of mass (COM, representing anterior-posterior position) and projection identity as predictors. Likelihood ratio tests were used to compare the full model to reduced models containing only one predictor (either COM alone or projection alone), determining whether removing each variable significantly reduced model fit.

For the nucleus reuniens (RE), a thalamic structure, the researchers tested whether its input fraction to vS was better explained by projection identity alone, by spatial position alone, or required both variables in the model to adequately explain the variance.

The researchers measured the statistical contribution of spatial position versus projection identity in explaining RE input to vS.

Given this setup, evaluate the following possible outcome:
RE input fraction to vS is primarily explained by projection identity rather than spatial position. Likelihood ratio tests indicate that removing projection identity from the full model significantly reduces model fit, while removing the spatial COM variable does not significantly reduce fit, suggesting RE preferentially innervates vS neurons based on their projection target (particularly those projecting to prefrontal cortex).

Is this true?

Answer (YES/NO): NO